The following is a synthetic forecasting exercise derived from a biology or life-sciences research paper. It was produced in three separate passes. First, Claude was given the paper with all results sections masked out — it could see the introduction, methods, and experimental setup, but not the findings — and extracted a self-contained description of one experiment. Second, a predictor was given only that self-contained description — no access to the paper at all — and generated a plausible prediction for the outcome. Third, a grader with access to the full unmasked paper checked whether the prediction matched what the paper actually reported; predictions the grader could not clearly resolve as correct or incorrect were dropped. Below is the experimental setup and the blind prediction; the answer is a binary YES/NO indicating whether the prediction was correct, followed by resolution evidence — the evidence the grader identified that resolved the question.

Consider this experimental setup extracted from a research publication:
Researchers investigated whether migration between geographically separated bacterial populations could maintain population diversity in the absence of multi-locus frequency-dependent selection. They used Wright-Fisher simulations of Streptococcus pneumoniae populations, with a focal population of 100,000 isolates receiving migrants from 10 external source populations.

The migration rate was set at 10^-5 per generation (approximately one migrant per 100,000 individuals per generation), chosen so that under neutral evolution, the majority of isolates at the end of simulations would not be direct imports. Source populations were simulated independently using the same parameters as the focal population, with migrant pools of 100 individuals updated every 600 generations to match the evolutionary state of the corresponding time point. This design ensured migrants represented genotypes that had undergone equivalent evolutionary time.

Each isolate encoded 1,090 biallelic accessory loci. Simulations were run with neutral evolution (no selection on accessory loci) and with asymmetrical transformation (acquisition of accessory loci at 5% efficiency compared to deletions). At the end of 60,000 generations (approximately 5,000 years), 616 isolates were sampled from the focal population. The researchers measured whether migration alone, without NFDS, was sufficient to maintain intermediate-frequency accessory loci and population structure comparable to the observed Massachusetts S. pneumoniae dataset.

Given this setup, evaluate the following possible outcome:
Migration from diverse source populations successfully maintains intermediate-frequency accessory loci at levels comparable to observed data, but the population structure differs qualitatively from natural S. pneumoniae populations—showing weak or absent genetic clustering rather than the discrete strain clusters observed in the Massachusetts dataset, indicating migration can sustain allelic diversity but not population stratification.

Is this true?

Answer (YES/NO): NO